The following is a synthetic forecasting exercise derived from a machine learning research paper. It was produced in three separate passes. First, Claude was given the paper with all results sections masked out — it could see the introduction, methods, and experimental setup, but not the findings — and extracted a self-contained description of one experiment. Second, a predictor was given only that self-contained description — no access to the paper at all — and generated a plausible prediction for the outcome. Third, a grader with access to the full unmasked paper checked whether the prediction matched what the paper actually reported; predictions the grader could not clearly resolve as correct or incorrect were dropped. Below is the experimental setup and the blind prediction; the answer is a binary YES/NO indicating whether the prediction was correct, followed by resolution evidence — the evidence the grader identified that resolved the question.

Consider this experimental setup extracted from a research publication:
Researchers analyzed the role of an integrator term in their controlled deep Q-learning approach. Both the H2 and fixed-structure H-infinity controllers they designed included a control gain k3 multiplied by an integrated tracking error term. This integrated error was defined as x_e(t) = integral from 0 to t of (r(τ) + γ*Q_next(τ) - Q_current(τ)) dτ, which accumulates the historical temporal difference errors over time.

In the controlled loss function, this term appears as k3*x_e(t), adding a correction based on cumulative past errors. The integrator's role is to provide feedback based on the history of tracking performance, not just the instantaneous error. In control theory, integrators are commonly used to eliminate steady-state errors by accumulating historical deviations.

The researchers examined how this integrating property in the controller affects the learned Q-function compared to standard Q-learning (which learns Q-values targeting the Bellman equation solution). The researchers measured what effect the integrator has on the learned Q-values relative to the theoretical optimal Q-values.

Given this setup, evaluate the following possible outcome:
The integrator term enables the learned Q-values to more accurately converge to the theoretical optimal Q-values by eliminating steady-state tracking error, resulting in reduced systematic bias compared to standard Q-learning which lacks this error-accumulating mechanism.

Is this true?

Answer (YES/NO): NO